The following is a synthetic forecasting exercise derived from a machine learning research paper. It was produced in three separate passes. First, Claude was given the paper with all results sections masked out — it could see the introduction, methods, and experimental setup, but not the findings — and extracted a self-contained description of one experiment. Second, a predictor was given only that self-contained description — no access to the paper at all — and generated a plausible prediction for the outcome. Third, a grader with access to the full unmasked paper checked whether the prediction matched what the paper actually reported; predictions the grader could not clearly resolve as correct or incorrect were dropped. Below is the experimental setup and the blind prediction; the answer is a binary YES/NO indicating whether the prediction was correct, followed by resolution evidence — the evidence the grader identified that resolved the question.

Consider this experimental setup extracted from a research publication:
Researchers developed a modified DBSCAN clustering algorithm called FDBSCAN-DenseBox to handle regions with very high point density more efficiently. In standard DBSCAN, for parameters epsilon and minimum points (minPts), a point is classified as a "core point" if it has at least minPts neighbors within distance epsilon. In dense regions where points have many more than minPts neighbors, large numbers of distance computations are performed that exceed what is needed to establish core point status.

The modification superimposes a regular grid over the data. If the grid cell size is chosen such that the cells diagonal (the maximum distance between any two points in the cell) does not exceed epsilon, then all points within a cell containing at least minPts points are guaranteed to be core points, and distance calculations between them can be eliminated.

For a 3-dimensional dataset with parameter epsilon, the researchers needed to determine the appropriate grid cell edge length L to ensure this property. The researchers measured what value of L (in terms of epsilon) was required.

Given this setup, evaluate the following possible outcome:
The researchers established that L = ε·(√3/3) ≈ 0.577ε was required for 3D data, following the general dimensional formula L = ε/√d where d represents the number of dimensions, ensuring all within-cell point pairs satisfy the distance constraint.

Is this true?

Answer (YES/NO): YES